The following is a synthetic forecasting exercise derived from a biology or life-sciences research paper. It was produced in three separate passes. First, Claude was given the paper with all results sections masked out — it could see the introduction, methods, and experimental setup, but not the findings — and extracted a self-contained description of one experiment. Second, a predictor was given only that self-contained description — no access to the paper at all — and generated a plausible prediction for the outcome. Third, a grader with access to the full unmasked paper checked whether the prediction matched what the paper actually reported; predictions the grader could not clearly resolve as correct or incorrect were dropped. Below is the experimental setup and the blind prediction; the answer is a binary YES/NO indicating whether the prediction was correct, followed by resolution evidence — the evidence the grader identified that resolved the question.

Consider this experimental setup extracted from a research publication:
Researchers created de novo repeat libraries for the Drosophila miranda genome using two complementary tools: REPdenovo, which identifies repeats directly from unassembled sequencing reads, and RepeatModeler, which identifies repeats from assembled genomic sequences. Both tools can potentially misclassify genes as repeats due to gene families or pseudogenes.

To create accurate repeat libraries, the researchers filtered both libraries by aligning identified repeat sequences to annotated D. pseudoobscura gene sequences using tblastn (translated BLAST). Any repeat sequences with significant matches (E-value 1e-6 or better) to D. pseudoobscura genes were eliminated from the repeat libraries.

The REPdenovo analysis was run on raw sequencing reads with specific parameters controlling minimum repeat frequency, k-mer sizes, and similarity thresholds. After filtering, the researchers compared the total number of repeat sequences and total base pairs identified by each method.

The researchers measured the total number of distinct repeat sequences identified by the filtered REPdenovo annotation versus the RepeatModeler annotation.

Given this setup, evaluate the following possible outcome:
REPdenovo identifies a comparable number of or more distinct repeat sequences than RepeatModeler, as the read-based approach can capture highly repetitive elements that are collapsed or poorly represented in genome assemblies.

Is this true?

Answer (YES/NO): YES